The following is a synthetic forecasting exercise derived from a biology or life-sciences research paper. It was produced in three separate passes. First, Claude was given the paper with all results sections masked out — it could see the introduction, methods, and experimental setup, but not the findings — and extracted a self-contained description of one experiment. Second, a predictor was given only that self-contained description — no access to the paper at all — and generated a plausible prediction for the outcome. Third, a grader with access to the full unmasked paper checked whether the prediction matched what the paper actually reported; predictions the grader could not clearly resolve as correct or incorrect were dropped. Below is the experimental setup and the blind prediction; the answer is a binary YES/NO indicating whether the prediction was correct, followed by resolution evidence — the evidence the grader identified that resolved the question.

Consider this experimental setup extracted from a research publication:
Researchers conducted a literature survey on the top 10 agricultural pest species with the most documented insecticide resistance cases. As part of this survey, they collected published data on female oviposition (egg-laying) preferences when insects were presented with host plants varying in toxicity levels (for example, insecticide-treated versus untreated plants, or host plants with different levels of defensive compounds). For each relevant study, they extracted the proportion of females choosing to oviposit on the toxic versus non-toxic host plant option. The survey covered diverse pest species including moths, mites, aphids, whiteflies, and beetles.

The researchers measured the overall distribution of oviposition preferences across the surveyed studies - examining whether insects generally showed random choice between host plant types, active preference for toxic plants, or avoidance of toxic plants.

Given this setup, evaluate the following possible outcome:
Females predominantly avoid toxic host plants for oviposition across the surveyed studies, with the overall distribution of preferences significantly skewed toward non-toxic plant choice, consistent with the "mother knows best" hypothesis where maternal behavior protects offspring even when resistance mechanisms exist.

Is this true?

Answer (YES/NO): NO